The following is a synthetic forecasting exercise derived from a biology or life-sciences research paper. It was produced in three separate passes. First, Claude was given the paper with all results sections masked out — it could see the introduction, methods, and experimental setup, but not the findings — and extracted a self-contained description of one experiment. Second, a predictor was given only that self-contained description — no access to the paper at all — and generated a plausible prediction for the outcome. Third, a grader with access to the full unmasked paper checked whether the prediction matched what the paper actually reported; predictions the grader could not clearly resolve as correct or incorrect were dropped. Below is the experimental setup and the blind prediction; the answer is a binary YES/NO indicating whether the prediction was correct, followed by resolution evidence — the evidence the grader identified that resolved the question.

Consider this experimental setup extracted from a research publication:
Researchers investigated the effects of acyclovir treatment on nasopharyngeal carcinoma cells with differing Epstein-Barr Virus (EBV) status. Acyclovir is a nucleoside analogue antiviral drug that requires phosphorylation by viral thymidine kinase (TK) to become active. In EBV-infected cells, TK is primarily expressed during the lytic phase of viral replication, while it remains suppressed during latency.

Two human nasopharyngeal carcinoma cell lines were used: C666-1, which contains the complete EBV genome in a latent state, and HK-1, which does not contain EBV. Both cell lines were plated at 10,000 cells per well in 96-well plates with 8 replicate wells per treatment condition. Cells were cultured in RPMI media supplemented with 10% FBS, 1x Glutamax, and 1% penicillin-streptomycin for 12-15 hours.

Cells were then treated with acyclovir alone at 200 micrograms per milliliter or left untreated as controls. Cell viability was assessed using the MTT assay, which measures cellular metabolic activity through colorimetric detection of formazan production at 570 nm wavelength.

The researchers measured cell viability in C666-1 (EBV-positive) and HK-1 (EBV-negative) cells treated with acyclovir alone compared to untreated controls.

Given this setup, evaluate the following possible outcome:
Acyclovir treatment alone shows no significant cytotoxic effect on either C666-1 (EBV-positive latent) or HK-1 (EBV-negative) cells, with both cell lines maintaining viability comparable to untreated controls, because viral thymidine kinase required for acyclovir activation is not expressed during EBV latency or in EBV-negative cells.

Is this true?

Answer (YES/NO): YES